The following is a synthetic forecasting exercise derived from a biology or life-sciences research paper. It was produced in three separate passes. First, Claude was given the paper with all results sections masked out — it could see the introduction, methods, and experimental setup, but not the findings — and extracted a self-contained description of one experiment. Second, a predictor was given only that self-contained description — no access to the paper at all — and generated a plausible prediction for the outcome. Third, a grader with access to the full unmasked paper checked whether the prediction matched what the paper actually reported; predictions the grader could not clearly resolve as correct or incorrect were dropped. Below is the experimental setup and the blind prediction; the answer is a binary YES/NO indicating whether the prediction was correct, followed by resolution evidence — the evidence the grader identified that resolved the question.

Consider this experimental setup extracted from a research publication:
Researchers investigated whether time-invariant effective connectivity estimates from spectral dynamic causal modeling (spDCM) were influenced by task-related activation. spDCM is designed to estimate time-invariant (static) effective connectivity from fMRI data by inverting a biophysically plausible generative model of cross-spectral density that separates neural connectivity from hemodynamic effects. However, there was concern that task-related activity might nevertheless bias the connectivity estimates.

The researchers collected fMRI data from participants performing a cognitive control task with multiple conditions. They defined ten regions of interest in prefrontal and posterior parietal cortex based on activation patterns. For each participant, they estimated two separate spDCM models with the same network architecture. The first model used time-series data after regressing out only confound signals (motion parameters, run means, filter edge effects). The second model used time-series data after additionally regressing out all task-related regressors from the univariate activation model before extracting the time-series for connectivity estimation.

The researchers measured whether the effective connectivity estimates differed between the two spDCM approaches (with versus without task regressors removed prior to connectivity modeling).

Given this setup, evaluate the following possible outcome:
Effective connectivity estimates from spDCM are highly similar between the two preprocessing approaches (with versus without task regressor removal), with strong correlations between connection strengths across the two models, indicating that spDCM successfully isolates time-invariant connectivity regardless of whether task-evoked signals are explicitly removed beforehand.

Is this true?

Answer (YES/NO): YES